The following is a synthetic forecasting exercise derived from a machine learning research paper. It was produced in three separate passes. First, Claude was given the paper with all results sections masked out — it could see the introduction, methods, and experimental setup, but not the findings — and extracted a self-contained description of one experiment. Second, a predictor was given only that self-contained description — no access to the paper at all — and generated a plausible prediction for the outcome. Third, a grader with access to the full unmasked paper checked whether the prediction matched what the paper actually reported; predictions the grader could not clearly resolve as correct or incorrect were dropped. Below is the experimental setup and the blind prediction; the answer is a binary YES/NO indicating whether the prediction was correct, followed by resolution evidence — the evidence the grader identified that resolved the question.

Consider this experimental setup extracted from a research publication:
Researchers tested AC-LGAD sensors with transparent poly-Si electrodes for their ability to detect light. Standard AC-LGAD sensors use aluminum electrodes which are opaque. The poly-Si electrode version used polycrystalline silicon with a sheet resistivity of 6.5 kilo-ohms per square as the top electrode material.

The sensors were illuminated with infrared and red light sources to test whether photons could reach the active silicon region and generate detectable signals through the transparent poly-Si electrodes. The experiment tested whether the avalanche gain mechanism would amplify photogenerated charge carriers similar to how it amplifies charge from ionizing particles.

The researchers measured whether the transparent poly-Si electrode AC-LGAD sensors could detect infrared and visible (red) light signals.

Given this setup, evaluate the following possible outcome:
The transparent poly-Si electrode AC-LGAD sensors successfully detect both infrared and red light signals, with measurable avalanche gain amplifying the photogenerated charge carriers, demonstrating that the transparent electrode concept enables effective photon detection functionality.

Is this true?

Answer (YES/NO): YES